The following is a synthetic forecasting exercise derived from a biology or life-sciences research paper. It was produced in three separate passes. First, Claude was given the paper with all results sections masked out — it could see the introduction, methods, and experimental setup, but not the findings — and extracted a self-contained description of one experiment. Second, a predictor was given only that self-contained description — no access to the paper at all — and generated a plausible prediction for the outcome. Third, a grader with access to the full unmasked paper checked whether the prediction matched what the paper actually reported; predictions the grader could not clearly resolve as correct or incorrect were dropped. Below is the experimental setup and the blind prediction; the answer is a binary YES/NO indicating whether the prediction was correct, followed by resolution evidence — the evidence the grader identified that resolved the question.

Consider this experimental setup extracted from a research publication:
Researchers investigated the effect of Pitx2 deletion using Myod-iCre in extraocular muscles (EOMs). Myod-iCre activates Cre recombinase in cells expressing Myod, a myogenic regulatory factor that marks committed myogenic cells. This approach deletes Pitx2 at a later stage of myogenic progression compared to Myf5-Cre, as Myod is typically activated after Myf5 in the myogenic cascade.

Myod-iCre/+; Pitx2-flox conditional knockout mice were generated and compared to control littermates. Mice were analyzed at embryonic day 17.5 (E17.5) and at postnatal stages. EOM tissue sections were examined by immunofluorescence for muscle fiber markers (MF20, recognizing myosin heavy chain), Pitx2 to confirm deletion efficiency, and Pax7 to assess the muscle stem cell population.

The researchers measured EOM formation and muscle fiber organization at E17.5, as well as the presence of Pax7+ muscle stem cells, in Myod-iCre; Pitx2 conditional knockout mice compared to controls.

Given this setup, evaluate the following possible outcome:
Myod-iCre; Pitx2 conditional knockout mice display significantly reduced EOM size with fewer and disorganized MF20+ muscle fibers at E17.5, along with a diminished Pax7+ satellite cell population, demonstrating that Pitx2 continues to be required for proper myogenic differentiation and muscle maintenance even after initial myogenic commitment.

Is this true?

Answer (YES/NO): NO